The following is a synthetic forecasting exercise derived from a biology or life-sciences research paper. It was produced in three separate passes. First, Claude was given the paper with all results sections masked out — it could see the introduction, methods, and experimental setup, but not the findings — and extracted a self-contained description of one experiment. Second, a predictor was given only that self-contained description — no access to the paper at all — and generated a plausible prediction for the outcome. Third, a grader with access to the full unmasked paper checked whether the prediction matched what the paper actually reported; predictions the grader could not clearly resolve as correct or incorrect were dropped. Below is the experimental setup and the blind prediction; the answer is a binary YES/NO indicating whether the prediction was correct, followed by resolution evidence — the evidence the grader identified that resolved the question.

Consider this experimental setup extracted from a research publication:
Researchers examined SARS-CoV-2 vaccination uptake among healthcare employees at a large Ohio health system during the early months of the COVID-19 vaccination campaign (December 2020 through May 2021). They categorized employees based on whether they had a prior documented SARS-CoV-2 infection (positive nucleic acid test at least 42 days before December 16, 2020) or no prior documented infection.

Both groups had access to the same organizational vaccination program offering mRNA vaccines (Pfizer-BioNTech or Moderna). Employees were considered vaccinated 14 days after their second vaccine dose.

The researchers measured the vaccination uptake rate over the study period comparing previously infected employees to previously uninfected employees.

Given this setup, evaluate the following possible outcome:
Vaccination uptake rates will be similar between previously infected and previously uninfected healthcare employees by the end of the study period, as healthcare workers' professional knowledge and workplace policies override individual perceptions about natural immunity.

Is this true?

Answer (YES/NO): NO